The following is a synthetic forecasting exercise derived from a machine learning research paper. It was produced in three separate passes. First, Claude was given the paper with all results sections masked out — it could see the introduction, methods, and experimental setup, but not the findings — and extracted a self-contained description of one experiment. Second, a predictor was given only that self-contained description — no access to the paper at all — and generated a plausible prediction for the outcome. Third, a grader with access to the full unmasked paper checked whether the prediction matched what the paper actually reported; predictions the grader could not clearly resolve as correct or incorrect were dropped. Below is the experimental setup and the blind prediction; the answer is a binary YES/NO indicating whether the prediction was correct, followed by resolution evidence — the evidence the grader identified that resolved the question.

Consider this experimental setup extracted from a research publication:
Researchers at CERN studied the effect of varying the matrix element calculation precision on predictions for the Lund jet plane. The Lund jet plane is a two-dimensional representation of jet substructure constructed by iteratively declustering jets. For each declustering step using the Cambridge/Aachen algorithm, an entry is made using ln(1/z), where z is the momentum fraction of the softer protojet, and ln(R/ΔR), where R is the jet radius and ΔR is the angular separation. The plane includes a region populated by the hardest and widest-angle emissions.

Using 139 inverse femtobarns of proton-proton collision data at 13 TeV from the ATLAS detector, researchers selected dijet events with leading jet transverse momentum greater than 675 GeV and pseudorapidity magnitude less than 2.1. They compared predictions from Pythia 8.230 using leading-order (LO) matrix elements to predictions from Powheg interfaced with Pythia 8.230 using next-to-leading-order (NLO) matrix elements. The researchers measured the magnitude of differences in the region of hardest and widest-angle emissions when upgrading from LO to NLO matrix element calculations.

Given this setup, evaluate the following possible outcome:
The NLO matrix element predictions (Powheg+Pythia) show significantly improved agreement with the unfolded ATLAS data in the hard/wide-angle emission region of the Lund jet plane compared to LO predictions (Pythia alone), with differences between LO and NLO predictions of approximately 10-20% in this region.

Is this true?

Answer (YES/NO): NO